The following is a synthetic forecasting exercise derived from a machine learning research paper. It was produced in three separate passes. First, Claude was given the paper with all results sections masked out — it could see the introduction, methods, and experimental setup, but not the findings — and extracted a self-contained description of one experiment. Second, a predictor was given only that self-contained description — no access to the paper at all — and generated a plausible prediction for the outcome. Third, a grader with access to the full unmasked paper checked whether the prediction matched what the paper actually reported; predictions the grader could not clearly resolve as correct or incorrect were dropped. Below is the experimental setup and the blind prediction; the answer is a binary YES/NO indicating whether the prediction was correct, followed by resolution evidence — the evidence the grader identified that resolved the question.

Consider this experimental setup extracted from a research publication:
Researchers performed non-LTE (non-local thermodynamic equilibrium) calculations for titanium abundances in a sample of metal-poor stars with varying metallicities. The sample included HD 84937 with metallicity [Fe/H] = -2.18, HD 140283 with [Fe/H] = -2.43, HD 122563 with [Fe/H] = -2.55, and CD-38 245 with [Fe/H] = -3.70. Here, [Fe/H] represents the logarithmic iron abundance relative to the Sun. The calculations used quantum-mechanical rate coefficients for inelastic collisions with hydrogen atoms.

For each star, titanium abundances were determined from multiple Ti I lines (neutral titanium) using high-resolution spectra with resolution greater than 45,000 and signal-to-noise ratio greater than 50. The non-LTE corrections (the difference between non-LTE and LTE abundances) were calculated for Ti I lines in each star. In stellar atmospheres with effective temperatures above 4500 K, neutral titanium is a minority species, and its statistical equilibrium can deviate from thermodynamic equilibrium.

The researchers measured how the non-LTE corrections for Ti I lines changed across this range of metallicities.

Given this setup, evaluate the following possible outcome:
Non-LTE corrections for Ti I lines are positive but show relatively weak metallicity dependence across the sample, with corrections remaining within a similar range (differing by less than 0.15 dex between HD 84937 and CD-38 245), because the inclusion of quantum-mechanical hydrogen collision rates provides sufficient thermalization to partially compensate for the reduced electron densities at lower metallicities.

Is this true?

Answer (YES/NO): NO